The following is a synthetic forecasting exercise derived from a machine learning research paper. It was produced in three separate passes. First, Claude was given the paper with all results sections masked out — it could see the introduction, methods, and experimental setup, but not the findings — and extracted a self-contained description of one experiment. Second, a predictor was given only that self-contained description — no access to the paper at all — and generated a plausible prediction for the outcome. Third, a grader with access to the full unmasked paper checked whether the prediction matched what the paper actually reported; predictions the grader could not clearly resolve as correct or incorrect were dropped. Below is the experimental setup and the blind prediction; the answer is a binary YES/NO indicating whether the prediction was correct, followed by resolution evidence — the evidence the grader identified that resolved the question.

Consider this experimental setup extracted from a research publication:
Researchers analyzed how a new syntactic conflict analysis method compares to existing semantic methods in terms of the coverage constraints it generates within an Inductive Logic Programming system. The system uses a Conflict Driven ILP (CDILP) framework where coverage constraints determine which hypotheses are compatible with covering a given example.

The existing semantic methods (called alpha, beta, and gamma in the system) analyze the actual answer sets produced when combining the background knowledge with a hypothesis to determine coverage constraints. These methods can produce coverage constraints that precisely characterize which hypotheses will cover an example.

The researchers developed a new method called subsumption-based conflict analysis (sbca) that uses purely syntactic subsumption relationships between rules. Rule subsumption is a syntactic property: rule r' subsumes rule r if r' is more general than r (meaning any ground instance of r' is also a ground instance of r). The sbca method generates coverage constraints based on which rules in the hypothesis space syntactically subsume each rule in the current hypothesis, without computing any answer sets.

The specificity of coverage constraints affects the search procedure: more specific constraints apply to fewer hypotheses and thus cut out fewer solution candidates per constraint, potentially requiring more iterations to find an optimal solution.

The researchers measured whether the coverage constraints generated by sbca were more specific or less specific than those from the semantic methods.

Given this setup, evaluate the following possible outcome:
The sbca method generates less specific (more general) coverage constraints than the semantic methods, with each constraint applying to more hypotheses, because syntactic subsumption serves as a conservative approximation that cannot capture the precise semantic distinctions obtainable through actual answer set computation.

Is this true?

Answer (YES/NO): NO